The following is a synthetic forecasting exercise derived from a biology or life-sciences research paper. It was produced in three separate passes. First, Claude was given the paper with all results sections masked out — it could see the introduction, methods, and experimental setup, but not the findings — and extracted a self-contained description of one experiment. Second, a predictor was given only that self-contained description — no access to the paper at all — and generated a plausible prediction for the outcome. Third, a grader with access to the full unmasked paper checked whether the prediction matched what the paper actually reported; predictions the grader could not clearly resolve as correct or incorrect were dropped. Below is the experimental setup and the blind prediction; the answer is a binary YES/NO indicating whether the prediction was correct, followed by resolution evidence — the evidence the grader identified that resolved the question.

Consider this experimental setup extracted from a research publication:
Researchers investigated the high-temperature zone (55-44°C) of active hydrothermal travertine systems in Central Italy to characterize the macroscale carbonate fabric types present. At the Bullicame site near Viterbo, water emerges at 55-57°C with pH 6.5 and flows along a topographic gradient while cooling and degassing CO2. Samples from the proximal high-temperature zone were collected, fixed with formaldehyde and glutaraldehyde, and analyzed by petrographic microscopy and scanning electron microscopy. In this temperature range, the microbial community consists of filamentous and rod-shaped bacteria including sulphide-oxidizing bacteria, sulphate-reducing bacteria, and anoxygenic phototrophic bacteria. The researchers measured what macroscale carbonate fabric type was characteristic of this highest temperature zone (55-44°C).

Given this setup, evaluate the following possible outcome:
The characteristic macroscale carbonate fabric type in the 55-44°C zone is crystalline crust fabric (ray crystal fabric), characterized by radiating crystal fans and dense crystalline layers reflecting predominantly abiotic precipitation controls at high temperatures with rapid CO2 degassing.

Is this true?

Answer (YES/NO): NO